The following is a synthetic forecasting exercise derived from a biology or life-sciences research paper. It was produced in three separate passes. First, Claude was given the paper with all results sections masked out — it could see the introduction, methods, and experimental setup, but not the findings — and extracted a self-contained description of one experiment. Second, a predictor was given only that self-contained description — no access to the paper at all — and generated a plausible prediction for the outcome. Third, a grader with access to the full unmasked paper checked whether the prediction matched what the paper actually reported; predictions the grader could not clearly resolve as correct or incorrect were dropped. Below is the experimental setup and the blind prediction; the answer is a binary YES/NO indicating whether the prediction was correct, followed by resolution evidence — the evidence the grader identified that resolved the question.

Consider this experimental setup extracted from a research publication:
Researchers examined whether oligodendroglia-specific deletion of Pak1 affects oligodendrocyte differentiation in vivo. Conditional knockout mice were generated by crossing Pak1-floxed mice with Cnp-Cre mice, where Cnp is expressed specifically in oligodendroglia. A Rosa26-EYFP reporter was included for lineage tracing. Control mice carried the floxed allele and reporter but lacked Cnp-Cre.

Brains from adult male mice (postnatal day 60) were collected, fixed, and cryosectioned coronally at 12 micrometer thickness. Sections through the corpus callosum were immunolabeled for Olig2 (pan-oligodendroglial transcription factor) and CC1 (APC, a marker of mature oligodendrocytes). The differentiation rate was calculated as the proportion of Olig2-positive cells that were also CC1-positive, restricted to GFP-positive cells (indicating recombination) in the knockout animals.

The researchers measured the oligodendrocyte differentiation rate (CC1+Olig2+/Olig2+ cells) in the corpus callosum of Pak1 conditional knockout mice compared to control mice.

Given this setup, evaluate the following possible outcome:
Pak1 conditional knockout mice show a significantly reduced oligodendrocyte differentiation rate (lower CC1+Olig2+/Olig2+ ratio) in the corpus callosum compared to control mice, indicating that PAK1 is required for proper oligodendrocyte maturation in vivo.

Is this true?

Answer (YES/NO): NO